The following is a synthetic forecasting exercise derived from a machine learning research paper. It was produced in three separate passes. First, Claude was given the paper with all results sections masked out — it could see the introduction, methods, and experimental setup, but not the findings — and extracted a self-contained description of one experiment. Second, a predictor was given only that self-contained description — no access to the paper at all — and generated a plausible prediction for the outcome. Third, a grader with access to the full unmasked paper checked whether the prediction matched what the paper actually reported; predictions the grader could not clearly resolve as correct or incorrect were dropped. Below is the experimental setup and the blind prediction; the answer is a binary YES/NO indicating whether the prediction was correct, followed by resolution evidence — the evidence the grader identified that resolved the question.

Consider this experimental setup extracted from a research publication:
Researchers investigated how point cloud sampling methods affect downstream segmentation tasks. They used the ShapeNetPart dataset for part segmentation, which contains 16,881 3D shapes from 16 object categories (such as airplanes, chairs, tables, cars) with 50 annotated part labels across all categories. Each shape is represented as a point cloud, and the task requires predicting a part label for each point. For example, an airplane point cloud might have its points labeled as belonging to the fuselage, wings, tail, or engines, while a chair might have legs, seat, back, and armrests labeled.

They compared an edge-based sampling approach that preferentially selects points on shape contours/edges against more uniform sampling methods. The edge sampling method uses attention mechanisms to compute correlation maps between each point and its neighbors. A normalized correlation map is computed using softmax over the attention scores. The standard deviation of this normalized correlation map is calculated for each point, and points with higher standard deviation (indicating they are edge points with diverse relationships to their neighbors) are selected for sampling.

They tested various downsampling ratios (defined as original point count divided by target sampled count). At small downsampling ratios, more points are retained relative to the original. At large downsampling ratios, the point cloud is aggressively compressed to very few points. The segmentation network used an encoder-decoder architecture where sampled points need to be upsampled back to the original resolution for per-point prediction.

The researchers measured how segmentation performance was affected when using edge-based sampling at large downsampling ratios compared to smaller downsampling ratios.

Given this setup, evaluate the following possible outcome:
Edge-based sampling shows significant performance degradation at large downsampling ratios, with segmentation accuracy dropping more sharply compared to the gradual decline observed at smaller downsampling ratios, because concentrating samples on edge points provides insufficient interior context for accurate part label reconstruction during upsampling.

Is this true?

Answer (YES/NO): NO